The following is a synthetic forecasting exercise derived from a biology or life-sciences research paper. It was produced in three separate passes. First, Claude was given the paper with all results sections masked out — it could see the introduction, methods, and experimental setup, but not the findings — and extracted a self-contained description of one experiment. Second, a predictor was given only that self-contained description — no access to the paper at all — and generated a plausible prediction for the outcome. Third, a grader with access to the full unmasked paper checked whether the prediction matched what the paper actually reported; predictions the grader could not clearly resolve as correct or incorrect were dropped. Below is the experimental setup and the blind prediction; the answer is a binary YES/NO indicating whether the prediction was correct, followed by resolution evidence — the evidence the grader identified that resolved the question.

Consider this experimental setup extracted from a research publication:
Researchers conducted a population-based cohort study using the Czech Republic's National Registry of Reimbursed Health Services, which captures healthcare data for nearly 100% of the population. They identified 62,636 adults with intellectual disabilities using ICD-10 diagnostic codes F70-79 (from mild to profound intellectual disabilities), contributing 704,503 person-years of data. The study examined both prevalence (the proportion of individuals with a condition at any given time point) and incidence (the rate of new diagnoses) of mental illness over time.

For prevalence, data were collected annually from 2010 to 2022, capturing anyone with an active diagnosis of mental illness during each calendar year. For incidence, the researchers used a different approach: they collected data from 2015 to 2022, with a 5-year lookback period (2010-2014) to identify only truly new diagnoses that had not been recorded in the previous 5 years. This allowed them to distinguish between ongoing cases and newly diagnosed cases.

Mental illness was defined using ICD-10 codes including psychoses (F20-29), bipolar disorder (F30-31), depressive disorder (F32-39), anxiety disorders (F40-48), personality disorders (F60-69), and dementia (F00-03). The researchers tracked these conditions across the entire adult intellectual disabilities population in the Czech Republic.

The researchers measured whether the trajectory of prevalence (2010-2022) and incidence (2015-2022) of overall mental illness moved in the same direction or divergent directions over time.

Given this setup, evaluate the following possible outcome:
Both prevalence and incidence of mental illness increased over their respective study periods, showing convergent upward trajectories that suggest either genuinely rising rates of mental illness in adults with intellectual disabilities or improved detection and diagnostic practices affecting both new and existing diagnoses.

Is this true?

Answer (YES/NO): NO